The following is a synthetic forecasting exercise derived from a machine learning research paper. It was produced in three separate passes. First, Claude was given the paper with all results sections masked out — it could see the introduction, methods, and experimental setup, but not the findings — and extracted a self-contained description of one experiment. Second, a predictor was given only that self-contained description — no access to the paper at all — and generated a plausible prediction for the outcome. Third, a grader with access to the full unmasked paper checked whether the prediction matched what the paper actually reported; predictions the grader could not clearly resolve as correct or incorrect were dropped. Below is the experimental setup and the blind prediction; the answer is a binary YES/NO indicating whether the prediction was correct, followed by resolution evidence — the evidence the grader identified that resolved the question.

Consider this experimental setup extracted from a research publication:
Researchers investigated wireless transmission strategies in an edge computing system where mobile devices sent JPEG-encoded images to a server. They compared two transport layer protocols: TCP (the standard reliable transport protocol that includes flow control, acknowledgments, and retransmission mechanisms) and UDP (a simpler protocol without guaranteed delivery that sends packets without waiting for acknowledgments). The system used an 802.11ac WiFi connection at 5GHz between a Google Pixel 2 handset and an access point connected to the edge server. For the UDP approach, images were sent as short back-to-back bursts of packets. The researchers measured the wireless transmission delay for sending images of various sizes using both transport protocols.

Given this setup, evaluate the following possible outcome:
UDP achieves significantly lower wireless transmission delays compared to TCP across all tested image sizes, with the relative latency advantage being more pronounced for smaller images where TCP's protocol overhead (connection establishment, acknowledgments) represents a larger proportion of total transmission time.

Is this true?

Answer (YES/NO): NO